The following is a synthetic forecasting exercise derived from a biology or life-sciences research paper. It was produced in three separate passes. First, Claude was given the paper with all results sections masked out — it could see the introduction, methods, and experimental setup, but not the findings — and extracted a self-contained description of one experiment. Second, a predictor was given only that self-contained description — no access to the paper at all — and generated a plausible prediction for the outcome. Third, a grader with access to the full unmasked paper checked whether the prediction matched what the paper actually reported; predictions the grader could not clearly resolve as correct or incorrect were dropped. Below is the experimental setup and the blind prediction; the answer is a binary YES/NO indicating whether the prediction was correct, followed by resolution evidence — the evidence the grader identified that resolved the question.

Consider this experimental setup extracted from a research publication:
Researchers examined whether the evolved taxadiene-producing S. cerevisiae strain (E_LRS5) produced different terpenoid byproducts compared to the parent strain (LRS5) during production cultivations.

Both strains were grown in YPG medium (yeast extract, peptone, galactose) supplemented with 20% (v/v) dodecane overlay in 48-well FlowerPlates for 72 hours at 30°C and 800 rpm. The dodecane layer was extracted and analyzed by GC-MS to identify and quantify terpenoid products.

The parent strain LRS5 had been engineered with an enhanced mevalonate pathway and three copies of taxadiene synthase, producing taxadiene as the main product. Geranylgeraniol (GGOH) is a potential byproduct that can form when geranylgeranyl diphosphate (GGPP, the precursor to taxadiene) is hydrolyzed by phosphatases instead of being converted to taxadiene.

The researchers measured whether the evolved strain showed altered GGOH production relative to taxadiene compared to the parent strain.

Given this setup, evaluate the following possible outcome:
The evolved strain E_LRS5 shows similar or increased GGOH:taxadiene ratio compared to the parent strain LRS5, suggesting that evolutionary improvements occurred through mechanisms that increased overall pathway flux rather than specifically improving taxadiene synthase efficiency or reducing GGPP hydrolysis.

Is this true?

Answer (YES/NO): YES